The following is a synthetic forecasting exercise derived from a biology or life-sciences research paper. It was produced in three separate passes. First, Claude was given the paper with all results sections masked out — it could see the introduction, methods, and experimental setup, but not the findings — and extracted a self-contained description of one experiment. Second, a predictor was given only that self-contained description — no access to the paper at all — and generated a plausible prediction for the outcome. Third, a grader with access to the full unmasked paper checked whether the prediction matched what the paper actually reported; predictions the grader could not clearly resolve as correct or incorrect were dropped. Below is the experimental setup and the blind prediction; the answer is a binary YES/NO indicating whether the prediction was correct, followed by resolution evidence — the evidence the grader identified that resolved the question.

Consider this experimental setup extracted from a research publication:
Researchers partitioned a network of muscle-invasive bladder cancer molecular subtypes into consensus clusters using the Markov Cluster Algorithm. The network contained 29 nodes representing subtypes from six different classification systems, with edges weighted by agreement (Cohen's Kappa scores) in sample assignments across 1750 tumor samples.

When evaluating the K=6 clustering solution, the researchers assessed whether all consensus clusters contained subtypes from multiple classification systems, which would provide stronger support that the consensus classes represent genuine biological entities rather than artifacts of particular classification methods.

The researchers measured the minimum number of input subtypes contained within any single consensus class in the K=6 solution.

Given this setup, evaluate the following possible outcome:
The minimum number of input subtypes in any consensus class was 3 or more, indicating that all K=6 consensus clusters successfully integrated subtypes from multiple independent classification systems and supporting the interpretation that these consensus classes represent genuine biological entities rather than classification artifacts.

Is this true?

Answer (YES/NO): YES